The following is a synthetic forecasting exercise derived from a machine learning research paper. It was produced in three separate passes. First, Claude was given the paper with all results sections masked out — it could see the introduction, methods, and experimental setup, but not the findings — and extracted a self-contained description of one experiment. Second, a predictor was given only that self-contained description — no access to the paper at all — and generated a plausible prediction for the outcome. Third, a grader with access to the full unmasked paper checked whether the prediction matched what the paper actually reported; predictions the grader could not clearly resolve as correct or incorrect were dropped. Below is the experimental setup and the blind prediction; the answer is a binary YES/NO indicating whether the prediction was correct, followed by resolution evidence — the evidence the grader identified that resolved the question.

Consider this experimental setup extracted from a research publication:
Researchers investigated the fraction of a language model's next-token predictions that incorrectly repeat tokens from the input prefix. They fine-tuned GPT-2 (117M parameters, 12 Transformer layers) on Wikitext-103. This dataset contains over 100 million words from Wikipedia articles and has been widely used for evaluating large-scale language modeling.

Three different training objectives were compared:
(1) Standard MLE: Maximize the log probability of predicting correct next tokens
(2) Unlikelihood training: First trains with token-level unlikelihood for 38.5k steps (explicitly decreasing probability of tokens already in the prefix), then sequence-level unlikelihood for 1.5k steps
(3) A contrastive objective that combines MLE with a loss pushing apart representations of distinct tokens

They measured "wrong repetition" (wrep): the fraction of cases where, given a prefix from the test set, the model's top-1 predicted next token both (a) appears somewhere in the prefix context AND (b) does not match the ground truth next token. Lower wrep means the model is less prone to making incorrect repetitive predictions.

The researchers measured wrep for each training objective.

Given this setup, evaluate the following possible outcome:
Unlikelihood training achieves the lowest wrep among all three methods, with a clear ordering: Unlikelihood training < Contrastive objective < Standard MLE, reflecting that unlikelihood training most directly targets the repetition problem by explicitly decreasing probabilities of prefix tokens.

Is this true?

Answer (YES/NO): YES